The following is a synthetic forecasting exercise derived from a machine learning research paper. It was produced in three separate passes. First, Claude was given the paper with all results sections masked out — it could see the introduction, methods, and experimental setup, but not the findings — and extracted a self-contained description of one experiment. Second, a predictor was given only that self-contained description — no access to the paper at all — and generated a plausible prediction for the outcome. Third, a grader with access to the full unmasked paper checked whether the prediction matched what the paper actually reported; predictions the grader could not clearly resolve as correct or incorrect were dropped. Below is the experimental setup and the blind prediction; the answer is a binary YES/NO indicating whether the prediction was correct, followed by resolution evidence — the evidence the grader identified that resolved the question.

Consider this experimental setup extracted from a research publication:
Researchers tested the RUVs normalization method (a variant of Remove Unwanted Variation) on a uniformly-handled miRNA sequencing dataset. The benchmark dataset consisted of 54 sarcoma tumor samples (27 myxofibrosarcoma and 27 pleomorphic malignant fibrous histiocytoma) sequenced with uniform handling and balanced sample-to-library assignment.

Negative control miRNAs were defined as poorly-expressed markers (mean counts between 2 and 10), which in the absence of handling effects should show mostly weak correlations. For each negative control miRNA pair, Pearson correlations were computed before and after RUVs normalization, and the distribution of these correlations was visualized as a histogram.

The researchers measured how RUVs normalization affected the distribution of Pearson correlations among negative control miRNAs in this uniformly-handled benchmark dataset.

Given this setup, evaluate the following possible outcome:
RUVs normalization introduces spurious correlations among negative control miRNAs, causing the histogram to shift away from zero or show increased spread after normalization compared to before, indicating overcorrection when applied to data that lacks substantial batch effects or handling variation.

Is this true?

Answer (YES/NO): YES